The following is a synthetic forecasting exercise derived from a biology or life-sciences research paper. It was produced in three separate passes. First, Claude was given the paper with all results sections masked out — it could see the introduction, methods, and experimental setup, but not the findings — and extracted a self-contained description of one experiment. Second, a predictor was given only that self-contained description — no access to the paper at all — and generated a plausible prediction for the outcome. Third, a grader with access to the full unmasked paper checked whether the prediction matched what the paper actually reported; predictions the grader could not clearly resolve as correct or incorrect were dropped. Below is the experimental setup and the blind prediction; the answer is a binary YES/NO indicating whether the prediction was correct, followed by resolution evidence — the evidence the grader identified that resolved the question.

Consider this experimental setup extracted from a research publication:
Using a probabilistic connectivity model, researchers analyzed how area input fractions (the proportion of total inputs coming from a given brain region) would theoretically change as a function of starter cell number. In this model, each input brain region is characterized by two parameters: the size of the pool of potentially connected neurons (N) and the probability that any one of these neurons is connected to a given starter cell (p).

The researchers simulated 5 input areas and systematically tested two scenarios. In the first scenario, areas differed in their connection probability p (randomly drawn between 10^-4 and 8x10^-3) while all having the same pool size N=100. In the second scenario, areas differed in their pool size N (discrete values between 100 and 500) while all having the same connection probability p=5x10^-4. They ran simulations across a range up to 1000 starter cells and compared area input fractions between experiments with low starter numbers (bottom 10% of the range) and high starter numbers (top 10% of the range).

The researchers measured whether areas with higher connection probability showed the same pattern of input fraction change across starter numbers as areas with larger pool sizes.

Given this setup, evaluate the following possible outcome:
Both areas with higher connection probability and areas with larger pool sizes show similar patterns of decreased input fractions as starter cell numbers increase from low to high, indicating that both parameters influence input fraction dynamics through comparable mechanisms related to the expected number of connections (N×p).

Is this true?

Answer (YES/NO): NO